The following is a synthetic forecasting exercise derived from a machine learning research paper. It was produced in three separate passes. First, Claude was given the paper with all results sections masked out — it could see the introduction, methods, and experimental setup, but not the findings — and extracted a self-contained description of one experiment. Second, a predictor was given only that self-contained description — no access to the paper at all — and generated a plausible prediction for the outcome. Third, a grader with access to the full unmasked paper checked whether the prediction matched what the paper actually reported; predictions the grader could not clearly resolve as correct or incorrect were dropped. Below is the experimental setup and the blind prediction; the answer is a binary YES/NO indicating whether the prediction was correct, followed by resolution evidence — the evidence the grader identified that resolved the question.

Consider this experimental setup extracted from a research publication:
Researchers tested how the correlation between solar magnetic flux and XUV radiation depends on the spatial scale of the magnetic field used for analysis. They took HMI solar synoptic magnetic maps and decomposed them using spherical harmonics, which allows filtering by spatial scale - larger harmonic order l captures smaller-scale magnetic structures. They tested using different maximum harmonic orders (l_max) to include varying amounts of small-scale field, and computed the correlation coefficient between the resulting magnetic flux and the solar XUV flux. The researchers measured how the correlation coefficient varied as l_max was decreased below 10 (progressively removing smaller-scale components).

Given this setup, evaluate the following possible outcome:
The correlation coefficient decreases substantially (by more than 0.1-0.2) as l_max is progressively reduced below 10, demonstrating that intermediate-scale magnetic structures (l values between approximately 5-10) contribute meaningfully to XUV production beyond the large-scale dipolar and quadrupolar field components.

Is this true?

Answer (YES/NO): YES